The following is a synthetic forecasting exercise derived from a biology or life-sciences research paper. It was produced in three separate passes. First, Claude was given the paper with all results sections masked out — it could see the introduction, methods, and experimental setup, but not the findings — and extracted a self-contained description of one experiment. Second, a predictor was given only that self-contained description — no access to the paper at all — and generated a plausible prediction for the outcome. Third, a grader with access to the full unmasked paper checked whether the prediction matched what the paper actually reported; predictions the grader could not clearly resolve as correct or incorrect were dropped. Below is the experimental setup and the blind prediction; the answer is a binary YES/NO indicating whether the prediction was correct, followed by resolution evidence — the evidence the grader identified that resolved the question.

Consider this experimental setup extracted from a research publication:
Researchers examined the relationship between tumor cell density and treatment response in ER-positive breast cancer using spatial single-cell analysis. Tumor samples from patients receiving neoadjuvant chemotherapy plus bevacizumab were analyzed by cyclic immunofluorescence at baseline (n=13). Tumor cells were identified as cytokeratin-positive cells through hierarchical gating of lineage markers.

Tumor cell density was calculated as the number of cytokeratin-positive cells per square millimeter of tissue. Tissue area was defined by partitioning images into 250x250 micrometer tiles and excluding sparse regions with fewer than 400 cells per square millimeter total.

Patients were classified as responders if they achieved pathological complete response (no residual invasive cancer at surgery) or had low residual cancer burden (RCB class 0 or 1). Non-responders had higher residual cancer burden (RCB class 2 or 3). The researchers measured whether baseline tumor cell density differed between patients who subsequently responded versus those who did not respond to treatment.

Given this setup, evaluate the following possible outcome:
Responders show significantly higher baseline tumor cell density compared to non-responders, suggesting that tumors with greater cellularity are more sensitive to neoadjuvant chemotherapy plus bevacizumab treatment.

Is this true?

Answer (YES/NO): NO